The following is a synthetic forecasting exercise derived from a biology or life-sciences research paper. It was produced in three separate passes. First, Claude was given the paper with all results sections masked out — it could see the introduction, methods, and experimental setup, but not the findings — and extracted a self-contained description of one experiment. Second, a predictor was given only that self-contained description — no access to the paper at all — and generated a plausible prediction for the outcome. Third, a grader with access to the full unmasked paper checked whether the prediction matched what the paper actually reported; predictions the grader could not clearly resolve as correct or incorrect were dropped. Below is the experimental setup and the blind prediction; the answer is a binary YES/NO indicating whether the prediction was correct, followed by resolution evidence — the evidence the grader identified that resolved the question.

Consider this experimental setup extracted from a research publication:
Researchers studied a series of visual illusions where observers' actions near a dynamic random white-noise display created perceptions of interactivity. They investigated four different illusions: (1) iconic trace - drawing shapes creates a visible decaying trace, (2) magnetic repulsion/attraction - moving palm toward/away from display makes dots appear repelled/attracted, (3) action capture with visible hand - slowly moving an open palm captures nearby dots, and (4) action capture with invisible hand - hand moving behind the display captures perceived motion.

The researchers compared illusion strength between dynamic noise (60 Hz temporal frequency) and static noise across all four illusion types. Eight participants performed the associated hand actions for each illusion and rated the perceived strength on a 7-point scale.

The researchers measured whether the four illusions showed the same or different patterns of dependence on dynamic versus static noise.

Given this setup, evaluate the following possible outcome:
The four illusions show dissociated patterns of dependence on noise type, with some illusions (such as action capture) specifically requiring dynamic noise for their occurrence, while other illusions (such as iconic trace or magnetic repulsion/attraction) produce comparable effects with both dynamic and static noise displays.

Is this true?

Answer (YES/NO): NO